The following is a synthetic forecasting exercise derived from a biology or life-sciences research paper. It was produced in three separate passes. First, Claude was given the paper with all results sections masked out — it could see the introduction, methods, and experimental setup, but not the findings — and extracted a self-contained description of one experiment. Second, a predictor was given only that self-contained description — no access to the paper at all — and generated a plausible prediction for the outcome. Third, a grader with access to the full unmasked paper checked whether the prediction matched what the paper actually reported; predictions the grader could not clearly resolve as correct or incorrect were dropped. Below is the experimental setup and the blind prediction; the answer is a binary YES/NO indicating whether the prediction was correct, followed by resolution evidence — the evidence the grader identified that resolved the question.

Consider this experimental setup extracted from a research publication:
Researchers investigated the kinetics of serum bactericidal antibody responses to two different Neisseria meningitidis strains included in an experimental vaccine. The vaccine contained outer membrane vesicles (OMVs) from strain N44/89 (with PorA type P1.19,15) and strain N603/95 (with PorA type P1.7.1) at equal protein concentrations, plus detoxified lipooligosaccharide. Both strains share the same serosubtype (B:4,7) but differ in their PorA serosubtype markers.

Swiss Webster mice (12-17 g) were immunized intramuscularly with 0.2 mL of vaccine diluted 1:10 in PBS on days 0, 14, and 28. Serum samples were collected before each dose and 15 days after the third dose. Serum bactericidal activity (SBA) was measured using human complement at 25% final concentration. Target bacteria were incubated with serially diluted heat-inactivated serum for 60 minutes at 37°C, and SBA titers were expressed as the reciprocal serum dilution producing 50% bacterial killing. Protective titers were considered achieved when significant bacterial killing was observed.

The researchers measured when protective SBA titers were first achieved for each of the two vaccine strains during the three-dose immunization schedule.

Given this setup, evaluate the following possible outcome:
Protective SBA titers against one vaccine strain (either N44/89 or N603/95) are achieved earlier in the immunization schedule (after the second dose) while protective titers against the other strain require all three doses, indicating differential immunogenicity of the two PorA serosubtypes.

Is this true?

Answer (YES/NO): NO